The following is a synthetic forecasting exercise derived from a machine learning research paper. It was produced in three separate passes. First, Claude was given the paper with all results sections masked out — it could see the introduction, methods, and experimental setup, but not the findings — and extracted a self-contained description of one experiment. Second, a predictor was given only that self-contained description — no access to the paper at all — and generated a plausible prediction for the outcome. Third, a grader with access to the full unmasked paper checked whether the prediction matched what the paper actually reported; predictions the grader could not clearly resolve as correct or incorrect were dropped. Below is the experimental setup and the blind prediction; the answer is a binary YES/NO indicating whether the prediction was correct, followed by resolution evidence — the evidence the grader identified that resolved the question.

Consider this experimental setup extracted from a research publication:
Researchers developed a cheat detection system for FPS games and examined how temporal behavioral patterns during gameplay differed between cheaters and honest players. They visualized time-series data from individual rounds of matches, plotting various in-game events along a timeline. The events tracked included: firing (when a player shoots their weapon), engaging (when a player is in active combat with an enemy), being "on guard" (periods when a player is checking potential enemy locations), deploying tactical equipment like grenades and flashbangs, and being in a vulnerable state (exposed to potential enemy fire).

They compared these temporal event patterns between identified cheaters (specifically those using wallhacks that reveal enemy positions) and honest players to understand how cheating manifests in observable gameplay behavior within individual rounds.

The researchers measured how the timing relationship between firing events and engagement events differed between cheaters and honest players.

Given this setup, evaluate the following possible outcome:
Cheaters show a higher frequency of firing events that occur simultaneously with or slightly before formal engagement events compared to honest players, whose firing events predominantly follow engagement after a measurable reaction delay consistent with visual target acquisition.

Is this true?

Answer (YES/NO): NO